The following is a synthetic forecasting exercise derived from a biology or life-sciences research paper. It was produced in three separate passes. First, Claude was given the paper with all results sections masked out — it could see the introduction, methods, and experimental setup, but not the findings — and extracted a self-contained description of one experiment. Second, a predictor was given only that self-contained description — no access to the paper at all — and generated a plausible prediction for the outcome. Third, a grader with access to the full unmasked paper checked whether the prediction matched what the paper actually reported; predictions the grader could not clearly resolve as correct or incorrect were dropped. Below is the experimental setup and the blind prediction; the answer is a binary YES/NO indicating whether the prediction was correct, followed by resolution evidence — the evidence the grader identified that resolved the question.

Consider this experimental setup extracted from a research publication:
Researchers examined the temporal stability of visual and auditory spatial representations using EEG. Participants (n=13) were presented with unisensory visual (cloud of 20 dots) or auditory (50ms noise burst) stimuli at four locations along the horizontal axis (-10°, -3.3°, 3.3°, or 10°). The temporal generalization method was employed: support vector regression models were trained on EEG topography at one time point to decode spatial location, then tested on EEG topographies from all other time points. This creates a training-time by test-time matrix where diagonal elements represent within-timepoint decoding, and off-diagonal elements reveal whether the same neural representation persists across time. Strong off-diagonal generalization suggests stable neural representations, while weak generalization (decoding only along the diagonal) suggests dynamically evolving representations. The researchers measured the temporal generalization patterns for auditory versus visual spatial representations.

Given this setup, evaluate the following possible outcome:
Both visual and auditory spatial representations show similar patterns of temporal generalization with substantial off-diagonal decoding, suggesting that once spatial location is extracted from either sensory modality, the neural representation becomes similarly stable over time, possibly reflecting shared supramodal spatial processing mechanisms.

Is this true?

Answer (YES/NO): NO